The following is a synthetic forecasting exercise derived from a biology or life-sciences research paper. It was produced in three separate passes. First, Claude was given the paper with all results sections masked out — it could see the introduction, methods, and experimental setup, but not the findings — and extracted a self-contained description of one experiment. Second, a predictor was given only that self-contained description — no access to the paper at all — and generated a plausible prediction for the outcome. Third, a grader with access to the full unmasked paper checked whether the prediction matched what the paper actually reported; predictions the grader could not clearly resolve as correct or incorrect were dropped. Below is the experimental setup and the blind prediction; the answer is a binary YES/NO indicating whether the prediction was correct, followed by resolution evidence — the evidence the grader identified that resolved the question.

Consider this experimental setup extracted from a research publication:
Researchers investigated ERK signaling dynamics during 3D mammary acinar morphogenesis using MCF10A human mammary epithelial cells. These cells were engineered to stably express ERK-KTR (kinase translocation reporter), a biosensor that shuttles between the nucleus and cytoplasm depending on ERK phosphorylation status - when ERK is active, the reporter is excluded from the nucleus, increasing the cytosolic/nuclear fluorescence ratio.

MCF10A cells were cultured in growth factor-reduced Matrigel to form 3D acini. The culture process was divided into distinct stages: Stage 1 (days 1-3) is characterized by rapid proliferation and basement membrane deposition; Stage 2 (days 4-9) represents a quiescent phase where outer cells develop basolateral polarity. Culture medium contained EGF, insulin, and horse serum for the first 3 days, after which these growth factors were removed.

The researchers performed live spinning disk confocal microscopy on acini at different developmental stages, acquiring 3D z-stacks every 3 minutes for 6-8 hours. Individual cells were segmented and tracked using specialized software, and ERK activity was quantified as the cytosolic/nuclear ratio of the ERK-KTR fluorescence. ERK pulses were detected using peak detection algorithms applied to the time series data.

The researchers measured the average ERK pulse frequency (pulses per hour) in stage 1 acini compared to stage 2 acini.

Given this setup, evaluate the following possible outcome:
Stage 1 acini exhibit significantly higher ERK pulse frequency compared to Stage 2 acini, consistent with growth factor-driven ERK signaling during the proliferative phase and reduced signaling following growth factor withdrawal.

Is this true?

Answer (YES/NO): NO